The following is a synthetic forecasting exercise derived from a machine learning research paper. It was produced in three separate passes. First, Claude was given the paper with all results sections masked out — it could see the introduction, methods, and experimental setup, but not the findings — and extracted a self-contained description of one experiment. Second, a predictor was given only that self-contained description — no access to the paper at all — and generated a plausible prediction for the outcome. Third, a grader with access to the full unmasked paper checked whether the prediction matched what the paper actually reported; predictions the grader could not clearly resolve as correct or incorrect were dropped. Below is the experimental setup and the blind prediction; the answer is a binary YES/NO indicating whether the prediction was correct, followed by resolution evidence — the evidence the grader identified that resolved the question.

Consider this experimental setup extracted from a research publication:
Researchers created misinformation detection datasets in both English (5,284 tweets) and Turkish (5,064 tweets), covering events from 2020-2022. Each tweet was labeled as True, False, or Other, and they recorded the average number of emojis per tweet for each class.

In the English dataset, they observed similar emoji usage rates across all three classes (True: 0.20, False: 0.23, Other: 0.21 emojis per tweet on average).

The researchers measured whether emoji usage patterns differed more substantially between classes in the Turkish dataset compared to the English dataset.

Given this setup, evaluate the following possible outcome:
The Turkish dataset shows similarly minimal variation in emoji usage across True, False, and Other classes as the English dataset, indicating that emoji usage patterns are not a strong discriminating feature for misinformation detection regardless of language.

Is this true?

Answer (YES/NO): NO